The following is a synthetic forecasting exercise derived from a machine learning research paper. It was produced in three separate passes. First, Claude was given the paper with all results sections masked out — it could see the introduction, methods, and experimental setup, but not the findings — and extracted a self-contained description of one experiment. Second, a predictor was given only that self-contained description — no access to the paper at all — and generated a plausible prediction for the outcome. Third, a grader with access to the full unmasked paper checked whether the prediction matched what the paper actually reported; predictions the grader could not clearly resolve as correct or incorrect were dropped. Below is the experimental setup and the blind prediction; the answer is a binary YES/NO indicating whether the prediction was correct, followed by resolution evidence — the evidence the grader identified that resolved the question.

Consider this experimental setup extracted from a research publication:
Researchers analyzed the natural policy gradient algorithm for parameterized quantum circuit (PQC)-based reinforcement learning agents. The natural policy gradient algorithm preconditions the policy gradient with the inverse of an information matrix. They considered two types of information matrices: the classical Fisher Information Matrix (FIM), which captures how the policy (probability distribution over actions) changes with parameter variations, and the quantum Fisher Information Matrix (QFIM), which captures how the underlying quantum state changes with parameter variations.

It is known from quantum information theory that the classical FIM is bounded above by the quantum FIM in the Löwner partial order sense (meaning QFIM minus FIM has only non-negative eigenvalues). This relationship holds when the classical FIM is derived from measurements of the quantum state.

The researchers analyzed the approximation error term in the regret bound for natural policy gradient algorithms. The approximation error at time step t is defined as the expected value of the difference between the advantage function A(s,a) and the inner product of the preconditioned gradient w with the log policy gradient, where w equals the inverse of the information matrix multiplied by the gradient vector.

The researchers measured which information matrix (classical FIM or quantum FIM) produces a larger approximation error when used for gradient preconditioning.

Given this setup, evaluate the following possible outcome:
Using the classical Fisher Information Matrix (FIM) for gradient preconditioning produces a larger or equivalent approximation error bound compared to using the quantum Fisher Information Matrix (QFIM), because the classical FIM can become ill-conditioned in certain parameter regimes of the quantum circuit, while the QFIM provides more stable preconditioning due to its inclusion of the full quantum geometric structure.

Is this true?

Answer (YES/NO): NO